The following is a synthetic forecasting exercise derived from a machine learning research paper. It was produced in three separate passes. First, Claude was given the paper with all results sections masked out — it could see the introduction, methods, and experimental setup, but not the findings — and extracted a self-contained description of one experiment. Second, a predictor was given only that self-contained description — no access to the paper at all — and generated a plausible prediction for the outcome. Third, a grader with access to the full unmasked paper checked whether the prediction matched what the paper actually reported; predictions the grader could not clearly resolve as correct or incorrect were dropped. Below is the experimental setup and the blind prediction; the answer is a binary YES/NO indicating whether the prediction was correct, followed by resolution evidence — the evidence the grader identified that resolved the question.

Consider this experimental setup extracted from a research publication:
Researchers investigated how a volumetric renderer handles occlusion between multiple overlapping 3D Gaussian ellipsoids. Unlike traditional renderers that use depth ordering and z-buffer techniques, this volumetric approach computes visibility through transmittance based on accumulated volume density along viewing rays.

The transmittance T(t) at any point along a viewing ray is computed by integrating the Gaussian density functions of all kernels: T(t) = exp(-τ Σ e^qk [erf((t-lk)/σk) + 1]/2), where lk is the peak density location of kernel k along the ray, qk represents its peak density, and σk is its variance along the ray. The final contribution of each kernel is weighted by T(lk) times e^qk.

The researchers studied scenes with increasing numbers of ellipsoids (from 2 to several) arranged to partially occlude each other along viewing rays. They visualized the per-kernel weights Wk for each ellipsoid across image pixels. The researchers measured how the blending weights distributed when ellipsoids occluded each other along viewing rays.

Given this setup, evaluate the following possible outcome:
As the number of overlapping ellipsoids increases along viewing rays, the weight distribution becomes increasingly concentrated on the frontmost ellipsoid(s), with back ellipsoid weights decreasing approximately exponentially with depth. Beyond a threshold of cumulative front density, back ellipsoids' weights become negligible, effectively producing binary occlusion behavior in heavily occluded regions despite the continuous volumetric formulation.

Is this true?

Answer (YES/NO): NO